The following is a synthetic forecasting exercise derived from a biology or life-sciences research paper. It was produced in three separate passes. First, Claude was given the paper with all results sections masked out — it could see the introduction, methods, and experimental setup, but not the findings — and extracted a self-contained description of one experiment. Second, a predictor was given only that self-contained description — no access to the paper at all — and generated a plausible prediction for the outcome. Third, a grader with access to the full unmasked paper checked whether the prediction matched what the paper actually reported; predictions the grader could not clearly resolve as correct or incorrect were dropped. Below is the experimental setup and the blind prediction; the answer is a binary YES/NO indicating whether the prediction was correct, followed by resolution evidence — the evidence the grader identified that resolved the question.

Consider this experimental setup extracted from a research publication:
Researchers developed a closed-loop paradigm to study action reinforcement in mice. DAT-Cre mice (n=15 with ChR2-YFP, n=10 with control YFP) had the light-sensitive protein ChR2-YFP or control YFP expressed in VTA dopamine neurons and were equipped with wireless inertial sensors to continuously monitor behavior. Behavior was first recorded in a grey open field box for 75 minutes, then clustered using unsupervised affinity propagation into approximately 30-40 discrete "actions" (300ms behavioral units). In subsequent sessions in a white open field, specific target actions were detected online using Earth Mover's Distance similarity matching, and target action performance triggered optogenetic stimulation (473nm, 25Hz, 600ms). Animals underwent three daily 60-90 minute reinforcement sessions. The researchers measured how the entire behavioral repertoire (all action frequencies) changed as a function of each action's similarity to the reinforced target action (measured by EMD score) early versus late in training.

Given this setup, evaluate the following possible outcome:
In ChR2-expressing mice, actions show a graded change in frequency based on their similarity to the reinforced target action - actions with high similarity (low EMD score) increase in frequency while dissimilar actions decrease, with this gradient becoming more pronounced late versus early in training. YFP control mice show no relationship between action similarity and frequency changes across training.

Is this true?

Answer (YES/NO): YES